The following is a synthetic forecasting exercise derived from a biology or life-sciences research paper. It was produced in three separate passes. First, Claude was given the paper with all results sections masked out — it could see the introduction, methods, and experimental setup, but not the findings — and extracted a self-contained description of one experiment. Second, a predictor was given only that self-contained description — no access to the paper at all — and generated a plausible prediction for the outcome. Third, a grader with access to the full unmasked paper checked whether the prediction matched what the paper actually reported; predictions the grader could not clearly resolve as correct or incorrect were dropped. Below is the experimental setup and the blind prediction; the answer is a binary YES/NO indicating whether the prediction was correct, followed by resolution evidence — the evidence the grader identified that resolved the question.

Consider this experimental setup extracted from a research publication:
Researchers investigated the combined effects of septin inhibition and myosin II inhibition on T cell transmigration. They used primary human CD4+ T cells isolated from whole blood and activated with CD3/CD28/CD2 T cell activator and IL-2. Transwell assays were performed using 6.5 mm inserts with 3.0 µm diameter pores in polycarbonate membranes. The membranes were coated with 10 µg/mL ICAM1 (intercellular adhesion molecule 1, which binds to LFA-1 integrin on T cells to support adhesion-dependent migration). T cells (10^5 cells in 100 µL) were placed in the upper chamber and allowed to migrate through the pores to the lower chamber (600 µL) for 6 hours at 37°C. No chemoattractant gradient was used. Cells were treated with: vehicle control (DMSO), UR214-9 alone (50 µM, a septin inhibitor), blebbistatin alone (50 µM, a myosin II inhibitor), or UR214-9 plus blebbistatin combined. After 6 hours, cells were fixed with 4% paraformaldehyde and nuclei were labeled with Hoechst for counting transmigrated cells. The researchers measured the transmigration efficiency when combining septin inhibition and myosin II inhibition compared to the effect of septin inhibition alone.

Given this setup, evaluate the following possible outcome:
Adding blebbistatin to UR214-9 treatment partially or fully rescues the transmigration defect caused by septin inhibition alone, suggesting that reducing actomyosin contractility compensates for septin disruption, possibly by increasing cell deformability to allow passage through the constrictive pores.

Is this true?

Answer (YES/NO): NO